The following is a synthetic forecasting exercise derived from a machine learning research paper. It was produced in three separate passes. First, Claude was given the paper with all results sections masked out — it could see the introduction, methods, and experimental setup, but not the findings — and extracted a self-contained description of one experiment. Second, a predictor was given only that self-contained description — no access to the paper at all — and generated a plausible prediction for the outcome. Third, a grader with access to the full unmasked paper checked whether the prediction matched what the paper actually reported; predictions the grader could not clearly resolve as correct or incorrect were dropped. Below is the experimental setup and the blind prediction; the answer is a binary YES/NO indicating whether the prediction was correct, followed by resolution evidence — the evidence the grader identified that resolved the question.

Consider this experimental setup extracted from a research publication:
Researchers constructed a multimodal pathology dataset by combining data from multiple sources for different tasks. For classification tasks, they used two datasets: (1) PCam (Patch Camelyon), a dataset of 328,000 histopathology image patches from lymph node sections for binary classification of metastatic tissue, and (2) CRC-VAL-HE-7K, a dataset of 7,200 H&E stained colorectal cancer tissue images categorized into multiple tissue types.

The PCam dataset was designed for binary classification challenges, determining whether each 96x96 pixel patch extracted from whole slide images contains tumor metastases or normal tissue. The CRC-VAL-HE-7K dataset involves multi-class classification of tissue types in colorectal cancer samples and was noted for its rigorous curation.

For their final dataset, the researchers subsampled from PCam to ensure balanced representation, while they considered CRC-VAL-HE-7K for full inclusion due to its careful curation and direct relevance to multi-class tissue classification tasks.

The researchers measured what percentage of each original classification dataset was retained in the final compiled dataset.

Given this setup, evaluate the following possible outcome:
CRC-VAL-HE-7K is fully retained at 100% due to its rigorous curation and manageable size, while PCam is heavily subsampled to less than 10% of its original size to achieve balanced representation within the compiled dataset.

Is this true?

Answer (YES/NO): YES